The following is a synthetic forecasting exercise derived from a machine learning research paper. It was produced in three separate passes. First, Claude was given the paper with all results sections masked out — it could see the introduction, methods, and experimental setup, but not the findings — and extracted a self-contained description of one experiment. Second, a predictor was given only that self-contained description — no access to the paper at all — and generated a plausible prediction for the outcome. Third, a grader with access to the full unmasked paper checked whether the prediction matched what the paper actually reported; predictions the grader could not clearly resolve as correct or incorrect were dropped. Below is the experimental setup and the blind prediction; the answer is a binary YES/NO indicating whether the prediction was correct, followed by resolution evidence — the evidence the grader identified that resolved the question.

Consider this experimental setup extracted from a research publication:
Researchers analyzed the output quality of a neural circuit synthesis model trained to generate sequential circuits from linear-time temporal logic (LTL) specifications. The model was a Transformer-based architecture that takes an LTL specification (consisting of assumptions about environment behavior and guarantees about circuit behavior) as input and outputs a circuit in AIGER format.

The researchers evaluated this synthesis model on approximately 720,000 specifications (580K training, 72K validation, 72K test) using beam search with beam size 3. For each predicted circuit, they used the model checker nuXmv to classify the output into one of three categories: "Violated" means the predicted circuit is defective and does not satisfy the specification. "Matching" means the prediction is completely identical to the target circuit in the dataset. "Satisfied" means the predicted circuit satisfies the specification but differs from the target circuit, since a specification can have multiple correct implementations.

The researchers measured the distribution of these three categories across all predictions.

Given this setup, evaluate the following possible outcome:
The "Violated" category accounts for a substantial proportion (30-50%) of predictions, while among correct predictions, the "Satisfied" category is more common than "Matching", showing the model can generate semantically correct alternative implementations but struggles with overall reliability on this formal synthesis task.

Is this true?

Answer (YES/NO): NO